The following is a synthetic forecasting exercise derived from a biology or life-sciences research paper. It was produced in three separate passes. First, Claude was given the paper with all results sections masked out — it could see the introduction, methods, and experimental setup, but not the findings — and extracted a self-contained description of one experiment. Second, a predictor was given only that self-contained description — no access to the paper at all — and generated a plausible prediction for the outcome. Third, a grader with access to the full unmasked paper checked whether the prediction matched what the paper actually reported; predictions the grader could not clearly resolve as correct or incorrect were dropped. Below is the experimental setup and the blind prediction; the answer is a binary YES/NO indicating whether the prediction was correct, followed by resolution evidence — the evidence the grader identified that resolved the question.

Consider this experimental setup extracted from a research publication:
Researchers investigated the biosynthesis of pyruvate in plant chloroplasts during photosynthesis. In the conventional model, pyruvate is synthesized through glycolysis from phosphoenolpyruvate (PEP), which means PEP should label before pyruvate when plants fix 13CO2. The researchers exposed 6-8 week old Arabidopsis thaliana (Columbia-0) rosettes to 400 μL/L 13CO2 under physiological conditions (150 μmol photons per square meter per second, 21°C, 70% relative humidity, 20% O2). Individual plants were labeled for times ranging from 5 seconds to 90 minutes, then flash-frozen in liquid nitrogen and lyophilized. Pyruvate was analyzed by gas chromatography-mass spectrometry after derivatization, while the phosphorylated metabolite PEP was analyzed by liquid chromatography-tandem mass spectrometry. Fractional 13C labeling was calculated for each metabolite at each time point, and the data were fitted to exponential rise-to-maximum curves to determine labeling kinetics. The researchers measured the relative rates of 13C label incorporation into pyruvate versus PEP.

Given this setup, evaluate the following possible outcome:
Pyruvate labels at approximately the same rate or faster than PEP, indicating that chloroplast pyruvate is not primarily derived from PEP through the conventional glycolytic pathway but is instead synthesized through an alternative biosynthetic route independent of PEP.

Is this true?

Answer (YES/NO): NO